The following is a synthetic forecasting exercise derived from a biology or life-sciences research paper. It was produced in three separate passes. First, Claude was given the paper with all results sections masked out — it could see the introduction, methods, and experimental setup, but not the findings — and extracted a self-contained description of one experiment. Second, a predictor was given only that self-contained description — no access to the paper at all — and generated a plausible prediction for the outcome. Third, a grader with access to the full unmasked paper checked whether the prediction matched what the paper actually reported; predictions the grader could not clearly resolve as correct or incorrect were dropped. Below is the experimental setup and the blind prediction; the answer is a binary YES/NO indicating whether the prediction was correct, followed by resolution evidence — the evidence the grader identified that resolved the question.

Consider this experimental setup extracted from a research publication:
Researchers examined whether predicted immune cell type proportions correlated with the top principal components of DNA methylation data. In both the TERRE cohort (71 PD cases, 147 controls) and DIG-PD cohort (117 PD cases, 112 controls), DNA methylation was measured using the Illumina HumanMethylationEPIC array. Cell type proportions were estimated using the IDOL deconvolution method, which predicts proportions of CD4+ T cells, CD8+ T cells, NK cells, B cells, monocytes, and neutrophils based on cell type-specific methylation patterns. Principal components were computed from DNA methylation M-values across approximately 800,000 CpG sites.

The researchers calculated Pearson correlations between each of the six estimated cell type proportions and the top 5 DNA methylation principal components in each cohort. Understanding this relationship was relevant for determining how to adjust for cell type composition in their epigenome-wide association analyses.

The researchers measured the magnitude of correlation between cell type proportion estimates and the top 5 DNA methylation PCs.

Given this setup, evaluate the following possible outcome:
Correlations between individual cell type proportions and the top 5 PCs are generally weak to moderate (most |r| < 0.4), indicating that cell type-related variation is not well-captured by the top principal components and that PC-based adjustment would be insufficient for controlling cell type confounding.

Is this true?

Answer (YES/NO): NO